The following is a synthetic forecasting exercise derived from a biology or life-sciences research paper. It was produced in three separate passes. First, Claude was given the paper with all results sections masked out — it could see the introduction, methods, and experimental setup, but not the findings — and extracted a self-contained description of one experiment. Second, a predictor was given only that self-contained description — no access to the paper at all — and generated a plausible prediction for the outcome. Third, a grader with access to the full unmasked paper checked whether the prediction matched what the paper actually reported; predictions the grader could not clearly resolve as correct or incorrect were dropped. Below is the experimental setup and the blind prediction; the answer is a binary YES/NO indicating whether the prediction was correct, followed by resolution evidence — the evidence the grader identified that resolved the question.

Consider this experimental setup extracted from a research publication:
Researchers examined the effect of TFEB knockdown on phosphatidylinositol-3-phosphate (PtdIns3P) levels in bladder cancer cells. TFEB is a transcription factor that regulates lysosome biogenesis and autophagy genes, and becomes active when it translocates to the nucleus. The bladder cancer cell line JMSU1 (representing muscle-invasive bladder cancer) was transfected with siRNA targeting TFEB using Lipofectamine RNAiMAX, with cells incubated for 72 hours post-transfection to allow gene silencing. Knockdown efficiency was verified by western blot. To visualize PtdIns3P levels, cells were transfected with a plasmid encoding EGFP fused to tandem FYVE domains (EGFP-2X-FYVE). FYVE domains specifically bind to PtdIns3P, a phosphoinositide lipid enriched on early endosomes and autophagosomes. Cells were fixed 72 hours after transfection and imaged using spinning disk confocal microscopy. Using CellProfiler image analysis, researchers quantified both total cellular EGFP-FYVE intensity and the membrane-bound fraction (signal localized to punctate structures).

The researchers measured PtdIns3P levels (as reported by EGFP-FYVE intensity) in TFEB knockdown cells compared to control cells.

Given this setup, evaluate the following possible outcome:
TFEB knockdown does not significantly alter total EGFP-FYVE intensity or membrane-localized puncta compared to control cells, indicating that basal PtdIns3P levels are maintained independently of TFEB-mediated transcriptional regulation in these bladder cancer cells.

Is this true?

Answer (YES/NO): NO